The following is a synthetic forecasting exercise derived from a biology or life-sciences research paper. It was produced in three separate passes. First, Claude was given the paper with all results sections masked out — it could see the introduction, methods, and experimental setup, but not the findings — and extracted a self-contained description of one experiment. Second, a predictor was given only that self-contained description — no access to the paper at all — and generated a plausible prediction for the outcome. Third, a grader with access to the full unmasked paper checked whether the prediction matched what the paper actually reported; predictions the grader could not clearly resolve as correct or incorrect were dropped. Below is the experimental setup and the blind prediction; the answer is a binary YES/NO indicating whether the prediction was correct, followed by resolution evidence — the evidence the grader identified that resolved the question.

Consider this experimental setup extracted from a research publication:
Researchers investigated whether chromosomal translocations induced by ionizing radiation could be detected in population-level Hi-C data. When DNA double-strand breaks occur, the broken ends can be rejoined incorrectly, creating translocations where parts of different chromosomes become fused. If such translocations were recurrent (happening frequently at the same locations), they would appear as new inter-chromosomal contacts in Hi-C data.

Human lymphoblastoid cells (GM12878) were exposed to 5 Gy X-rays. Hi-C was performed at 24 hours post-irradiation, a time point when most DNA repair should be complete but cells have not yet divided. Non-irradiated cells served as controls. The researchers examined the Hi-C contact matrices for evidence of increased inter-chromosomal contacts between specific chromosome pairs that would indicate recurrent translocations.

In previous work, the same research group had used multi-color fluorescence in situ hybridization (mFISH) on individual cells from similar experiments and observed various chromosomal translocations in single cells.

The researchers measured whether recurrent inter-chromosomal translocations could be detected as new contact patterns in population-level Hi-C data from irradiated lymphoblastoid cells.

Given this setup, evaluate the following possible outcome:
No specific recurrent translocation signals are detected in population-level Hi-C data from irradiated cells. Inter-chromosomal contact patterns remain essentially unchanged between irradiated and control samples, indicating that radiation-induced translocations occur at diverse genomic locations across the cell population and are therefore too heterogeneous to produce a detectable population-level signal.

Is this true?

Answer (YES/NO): YES